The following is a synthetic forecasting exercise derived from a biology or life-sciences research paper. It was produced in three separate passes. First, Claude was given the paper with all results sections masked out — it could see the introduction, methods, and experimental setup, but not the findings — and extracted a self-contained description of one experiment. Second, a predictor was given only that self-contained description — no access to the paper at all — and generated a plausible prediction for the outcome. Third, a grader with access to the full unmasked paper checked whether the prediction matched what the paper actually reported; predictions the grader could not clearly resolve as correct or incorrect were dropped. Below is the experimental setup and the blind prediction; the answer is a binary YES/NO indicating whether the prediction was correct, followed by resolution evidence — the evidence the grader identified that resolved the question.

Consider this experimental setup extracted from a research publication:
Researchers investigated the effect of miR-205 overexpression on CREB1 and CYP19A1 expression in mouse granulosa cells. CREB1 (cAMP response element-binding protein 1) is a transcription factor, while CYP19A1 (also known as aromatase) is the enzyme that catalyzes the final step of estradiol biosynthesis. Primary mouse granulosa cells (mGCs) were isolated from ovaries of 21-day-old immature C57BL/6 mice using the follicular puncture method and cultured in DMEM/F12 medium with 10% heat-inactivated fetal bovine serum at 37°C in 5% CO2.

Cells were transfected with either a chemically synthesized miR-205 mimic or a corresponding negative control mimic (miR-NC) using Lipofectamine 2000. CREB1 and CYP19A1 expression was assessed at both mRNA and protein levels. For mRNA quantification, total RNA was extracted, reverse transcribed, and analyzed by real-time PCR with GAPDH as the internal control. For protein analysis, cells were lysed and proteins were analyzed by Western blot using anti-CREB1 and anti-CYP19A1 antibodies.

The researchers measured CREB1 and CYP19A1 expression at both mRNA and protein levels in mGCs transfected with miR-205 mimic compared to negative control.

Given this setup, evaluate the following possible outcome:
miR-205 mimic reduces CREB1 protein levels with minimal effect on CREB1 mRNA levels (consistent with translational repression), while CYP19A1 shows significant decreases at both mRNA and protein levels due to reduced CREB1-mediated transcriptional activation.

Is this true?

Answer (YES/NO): NO